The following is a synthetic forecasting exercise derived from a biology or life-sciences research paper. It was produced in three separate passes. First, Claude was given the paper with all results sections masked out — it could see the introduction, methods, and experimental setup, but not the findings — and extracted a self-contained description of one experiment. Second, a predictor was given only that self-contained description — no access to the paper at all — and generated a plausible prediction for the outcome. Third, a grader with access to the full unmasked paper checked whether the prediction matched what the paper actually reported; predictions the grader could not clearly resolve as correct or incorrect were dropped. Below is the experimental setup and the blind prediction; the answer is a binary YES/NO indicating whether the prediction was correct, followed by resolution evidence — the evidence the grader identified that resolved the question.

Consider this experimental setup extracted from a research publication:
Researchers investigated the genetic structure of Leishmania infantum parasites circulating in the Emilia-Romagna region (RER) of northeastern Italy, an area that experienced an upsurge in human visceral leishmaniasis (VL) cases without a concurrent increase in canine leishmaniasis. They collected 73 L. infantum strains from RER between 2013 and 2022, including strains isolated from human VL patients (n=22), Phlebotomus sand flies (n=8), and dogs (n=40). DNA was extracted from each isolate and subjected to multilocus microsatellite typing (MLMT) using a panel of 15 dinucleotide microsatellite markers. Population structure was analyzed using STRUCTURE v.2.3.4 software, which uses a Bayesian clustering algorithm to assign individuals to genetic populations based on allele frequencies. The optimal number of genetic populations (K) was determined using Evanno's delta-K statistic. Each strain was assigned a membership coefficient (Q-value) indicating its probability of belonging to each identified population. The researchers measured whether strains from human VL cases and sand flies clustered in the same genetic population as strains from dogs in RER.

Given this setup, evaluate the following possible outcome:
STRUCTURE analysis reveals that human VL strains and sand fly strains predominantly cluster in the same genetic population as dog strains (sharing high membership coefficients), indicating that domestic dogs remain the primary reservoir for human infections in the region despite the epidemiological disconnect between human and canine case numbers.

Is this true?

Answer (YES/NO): NO